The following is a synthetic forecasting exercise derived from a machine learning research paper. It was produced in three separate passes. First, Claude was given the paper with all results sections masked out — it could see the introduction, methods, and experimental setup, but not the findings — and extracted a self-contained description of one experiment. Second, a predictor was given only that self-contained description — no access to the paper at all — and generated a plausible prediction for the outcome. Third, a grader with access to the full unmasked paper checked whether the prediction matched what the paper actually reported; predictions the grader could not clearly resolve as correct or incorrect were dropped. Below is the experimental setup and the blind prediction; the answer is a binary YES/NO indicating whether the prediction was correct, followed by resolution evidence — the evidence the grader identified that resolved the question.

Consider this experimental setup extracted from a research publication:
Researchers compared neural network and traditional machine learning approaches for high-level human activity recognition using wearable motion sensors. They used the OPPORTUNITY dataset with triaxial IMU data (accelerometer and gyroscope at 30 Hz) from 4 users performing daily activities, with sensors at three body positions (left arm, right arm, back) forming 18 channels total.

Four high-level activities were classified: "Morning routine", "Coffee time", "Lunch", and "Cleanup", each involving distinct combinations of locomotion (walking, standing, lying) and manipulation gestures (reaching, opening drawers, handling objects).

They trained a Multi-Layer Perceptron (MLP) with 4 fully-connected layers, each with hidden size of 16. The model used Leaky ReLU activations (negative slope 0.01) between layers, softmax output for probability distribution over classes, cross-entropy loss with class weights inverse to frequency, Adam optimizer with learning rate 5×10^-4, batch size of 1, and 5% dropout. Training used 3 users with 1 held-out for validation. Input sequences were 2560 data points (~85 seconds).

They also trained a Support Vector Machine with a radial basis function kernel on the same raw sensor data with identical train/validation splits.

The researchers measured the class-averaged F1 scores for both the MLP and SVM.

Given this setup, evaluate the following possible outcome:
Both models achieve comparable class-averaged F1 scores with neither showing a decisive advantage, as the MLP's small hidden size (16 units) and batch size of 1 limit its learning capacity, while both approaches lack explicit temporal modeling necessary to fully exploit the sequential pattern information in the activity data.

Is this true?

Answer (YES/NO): YES